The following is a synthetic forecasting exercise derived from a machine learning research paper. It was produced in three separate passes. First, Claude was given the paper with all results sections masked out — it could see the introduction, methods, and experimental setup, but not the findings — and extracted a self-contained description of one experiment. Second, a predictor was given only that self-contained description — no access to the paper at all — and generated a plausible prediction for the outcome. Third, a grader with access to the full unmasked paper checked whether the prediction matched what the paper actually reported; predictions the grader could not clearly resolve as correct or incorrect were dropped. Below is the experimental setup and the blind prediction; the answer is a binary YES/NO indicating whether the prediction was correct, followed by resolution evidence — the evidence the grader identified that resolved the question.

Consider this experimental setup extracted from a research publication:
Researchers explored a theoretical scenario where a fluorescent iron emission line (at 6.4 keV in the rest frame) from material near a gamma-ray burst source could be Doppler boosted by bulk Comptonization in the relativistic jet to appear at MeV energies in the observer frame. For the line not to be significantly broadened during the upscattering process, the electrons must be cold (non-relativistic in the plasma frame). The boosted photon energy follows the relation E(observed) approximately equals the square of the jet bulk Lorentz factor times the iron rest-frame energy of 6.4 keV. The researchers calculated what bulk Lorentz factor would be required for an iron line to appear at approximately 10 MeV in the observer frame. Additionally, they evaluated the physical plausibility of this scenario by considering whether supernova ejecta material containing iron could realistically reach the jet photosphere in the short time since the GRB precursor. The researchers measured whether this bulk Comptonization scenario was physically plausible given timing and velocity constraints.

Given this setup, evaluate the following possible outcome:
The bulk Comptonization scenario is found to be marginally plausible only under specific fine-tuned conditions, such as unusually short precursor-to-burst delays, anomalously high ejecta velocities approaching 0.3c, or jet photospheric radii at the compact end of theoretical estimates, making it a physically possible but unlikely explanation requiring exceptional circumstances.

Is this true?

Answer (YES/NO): NO